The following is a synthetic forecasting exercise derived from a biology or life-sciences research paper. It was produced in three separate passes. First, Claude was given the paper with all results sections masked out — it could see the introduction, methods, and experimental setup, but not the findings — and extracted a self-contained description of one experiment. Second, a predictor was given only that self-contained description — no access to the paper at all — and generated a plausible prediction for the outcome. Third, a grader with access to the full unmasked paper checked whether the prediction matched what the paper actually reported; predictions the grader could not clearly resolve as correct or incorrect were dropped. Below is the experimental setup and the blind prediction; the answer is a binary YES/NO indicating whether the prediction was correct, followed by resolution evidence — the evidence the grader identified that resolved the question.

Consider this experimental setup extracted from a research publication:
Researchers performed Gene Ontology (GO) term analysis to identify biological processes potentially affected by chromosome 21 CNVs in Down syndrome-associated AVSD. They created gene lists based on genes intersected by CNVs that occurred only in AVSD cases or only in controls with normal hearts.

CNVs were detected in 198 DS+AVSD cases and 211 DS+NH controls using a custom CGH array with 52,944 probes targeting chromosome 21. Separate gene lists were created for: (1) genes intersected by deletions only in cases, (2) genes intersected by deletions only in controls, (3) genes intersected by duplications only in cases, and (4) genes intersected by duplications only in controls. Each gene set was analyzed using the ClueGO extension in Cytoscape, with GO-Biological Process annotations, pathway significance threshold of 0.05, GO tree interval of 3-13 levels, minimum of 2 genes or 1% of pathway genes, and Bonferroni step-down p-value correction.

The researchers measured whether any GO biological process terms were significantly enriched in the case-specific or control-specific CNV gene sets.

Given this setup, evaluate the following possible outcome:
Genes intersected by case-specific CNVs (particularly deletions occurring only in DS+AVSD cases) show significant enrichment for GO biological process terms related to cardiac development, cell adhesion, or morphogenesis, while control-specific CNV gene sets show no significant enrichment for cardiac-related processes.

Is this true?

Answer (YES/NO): NO